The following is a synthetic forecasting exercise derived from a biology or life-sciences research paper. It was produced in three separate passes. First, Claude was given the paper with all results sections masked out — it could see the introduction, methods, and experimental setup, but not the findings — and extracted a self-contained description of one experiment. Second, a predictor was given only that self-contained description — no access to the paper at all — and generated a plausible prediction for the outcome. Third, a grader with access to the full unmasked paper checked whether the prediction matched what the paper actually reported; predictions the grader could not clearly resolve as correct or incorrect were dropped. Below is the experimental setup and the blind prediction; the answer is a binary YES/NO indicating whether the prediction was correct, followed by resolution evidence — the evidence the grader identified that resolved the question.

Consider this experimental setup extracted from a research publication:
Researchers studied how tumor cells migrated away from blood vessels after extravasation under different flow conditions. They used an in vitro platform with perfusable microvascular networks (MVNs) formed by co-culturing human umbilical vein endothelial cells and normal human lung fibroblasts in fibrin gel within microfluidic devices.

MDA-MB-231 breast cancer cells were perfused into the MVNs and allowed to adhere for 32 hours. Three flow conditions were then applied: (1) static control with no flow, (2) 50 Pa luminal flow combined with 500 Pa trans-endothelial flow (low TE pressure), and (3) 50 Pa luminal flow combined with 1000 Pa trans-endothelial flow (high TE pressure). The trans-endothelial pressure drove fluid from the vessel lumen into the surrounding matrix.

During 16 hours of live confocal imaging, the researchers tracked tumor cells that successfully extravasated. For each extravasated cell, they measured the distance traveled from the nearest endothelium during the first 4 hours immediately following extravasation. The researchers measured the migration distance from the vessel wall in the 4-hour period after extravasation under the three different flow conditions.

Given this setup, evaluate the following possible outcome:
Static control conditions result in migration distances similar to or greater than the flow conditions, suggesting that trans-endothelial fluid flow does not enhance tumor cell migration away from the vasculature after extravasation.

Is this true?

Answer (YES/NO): YES